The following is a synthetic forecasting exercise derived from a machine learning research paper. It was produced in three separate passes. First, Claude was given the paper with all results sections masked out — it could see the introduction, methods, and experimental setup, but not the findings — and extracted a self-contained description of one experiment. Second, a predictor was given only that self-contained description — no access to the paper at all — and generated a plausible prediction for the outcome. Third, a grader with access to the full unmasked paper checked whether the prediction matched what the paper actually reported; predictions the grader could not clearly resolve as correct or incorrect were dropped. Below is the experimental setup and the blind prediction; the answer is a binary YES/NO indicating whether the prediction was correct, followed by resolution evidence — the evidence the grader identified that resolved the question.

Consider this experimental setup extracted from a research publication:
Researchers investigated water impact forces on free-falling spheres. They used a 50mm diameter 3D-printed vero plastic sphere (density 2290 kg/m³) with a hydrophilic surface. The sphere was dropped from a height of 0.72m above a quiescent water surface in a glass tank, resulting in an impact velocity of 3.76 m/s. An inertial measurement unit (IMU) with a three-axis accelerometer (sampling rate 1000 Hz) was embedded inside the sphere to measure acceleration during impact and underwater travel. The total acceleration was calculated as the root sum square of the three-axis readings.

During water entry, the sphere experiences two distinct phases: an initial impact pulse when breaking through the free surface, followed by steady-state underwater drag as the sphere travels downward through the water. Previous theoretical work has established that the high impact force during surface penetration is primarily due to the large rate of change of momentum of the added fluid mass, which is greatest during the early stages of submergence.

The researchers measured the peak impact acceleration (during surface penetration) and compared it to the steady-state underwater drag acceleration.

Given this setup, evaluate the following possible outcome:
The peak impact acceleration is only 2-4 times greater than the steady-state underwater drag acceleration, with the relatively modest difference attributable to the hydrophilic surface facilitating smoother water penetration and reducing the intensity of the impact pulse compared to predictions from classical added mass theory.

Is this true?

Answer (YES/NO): NO